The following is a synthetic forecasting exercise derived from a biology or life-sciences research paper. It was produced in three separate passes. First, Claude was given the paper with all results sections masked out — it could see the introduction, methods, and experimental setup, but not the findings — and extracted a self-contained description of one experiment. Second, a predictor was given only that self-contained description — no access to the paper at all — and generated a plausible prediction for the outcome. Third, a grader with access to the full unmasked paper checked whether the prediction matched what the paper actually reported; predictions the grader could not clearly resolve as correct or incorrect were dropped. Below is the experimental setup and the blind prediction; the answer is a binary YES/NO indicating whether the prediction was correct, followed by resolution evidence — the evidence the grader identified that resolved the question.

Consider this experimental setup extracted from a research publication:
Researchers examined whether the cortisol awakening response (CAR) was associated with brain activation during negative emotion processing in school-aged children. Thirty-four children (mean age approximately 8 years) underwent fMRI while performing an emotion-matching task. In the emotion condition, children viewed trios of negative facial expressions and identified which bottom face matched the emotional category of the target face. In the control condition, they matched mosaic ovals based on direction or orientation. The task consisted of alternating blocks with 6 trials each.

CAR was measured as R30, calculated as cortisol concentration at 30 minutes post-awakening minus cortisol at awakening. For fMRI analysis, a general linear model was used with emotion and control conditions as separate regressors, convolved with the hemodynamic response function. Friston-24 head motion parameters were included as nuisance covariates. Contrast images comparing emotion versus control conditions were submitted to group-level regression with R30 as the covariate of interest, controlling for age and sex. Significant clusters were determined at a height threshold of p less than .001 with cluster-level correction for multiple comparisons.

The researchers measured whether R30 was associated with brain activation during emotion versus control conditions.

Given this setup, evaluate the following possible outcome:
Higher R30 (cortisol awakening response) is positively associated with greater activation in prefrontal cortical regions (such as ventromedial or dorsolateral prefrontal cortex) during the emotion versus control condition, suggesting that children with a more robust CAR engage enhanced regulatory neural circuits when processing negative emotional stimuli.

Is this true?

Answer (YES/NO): YES